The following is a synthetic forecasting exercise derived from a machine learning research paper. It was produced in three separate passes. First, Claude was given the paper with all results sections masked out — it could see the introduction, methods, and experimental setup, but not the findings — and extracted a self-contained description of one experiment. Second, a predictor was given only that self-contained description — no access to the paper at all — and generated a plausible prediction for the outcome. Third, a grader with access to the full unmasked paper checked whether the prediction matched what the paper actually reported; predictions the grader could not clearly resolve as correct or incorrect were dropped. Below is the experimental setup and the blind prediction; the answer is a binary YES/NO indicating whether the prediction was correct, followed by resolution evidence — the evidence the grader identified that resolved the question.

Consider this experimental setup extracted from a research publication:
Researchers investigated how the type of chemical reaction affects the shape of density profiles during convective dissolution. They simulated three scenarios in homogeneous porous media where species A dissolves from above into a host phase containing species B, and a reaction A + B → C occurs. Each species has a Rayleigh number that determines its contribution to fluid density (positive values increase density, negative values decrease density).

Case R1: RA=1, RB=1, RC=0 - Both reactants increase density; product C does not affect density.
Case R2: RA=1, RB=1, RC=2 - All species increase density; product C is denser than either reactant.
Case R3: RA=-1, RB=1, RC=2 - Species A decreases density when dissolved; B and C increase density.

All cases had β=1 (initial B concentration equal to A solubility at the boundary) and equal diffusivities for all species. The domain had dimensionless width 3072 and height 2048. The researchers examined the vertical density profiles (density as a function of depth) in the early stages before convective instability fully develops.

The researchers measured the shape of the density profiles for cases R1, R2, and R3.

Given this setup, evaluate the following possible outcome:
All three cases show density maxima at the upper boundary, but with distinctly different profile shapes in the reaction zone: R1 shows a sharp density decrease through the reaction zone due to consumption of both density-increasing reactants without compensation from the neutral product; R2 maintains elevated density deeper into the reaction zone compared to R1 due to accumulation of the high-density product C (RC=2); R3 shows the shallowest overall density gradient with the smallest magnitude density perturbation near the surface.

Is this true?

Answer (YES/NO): NO